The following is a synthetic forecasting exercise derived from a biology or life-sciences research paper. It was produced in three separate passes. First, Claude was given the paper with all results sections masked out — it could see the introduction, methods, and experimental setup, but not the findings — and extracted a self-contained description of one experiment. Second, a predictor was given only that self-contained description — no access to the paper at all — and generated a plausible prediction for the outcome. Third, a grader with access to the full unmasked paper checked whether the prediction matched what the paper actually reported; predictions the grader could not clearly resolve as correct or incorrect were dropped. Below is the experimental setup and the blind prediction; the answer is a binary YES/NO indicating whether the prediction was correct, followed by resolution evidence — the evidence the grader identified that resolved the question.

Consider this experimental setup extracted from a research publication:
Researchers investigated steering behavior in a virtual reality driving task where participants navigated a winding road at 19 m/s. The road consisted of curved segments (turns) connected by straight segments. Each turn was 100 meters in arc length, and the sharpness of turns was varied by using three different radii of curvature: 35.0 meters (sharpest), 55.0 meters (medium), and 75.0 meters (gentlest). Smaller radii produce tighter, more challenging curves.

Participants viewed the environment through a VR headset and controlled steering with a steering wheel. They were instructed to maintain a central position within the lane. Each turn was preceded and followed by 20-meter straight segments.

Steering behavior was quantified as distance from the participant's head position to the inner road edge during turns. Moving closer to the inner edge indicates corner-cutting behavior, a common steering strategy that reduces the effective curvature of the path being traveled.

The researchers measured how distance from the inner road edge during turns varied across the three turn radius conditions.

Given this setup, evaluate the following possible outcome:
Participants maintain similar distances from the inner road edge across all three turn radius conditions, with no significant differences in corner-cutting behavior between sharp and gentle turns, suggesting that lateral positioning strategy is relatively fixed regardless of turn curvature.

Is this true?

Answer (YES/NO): NO